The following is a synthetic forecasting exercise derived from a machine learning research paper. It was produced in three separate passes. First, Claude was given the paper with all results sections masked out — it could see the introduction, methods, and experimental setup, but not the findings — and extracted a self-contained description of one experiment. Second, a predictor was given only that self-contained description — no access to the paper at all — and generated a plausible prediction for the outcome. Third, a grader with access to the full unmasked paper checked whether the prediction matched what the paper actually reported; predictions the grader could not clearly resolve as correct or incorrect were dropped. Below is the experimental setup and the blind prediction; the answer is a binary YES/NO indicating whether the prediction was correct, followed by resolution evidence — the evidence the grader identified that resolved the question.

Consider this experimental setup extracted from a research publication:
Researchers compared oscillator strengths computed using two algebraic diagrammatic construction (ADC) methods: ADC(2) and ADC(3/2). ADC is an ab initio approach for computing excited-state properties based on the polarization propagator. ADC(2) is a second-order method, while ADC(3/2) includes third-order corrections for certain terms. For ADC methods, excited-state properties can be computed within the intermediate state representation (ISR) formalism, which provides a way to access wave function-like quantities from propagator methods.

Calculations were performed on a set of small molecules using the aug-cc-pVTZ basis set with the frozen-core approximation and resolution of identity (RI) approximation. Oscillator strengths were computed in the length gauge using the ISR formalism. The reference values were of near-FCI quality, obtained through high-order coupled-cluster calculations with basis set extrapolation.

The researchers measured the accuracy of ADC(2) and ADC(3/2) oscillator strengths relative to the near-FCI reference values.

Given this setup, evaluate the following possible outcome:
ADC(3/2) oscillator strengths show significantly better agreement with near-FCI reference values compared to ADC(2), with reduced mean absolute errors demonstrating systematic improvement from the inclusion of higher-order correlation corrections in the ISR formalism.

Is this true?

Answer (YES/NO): YES